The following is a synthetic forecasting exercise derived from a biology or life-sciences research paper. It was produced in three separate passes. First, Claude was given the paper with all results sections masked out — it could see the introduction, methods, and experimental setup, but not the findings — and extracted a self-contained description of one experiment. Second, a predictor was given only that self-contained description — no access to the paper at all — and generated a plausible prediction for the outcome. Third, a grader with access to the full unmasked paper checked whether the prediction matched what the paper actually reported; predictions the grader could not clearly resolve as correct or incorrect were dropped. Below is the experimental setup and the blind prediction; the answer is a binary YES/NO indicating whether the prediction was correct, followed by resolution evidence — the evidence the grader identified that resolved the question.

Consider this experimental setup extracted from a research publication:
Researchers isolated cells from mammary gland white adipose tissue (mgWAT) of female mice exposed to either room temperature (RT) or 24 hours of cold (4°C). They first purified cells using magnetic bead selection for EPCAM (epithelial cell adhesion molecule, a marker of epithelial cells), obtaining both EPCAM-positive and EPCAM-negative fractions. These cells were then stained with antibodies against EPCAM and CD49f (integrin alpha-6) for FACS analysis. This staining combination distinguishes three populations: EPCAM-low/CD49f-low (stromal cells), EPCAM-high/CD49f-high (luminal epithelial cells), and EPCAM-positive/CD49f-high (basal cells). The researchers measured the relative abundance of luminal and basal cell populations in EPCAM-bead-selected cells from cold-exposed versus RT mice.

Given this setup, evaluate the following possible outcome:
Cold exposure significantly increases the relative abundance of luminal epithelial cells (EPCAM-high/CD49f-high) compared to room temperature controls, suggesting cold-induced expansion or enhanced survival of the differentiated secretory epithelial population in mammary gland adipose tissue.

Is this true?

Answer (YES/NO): YES